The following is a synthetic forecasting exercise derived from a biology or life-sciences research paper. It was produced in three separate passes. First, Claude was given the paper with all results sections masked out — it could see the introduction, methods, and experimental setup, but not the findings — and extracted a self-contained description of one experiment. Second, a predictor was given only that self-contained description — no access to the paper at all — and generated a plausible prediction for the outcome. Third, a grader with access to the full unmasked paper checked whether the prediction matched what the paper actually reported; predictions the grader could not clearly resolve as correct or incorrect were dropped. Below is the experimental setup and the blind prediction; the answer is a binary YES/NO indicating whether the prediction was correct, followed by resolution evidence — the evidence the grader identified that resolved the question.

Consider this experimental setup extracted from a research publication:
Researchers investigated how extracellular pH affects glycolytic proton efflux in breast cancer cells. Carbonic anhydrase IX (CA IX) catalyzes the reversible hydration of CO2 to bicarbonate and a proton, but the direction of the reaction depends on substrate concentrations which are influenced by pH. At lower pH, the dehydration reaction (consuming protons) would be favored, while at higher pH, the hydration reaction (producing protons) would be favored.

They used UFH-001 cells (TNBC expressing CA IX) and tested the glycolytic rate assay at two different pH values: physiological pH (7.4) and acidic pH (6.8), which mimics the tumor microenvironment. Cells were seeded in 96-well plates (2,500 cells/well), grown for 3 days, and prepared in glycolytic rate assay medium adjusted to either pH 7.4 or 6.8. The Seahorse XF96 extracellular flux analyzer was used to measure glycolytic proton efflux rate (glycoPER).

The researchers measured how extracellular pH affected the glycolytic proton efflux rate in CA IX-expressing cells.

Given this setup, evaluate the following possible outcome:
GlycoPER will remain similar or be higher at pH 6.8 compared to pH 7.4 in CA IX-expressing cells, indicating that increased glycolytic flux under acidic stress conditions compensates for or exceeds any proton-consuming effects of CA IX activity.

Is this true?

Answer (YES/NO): NO